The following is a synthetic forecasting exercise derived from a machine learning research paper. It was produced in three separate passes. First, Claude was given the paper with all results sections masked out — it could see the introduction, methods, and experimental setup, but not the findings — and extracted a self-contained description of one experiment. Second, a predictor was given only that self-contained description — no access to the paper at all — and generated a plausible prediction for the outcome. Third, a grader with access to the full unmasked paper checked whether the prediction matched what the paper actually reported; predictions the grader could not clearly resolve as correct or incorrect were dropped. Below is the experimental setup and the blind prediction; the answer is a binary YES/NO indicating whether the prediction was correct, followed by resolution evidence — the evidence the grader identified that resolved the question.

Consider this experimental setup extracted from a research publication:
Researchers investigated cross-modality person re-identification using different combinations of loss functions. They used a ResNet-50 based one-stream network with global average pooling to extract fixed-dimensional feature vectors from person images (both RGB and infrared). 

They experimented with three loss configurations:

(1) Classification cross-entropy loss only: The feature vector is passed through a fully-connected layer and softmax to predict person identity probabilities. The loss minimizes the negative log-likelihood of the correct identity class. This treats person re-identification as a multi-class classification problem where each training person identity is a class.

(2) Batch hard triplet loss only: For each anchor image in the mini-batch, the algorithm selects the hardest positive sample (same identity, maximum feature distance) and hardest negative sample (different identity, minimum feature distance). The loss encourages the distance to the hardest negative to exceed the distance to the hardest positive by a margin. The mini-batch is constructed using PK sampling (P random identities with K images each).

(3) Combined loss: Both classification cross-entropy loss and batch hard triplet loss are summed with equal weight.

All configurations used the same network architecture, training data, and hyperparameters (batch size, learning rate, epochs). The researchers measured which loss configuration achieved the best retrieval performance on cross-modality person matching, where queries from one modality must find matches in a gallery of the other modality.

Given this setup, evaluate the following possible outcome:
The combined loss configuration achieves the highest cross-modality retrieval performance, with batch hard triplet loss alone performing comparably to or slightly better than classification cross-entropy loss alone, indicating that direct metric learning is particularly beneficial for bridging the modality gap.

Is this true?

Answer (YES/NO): NO